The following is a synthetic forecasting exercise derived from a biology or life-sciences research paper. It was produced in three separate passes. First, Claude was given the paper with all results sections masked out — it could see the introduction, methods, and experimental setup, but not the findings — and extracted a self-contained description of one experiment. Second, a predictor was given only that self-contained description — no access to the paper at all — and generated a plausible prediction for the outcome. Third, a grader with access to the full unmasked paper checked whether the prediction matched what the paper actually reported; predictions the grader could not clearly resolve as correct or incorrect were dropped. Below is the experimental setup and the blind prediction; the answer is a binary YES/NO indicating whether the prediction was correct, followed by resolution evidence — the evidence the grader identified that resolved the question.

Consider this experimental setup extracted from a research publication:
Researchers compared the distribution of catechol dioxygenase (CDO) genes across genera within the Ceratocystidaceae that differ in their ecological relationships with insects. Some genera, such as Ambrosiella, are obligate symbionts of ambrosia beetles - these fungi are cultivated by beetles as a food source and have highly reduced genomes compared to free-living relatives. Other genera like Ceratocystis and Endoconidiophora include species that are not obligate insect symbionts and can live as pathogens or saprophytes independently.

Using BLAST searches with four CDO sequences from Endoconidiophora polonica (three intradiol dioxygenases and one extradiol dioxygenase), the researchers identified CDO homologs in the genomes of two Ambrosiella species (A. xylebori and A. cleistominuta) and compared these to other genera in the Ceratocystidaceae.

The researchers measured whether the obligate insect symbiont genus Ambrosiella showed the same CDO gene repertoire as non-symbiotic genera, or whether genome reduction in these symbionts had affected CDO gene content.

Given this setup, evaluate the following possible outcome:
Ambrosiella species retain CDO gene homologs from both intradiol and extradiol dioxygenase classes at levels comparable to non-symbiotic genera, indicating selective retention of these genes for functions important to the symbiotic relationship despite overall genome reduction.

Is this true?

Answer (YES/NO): NO